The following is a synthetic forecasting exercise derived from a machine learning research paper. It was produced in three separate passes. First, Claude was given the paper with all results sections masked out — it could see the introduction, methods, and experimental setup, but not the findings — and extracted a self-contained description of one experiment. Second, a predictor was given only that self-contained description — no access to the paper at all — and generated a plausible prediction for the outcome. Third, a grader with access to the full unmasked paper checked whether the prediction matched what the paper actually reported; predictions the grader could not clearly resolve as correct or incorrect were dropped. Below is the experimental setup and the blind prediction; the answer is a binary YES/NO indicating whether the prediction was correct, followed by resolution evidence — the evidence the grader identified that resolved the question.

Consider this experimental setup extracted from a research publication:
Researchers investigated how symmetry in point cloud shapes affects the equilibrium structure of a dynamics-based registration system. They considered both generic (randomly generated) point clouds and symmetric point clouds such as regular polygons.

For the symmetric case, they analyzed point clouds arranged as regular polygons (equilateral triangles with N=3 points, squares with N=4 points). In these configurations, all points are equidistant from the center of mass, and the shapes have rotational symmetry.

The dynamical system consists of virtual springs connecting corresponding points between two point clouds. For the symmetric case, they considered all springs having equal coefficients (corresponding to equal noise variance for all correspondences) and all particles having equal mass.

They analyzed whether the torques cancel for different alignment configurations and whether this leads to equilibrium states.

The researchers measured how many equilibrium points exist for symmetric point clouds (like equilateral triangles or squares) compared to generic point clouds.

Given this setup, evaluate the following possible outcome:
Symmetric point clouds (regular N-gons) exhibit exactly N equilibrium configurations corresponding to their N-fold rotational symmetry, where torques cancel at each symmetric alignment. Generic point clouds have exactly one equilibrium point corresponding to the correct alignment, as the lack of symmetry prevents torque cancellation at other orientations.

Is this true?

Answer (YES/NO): NO